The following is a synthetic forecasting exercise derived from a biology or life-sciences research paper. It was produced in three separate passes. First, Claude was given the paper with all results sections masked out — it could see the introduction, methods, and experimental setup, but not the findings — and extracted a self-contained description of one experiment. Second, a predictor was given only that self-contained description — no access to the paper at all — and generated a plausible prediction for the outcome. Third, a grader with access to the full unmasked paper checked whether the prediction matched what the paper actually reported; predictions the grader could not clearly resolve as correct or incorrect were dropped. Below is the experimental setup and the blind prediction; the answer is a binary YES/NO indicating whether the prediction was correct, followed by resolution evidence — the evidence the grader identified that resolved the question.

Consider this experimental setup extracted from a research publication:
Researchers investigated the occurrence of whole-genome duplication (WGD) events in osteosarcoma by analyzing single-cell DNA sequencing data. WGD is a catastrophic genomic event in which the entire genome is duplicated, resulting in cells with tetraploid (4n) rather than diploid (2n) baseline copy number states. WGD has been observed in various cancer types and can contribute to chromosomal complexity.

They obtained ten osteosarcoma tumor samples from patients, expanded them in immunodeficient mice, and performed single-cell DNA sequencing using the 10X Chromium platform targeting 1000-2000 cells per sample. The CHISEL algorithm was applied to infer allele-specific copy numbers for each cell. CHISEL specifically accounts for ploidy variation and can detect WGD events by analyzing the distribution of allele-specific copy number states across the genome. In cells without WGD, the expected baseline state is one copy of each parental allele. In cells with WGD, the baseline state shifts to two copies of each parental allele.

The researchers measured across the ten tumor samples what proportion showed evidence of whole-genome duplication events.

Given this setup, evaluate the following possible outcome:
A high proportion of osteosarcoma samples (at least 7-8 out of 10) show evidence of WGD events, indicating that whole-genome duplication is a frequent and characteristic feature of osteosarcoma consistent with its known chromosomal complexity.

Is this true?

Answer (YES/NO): NO